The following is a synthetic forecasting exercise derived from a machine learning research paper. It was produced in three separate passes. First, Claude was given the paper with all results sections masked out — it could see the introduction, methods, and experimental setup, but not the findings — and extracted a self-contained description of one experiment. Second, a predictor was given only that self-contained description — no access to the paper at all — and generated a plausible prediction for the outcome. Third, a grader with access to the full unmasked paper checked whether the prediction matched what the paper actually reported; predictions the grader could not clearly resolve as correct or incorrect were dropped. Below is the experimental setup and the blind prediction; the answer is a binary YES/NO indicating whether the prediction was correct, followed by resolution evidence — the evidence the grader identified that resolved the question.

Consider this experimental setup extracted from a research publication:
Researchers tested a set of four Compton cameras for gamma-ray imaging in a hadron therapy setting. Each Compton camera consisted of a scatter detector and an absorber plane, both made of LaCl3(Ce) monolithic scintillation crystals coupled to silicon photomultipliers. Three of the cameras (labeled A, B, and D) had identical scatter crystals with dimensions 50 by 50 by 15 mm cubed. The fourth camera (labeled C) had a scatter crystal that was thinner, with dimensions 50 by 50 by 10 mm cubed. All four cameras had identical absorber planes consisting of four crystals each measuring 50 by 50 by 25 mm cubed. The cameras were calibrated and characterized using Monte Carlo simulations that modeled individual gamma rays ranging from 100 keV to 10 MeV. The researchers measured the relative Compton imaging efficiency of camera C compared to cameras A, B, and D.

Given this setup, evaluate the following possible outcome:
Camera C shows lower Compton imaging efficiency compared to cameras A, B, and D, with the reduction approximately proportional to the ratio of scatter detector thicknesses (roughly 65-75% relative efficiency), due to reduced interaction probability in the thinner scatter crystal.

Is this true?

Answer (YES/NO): NO